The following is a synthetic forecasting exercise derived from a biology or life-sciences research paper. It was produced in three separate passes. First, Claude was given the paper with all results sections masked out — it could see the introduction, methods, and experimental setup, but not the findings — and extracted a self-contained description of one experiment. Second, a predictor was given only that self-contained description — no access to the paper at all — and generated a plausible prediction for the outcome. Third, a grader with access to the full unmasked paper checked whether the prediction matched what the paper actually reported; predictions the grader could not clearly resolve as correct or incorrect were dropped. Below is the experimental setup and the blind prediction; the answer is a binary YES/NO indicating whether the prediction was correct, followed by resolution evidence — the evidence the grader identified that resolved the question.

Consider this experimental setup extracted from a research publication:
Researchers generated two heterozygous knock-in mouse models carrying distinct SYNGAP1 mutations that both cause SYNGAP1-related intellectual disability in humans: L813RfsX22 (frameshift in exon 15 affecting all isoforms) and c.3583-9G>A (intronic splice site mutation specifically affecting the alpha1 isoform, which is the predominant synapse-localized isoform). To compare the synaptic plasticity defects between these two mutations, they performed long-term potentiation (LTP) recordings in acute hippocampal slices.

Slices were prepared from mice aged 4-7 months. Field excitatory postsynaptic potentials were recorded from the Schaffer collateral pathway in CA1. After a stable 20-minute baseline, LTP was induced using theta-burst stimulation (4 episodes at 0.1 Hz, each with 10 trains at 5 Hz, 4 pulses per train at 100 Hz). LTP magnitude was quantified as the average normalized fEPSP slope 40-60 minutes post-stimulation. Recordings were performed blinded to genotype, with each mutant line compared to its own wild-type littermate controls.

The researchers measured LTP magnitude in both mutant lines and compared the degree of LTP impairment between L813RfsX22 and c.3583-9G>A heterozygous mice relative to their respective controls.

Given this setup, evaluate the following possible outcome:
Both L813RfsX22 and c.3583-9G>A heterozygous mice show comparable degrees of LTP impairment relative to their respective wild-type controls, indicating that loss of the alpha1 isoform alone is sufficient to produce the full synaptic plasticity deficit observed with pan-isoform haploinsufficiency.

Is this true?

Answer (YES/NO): YES